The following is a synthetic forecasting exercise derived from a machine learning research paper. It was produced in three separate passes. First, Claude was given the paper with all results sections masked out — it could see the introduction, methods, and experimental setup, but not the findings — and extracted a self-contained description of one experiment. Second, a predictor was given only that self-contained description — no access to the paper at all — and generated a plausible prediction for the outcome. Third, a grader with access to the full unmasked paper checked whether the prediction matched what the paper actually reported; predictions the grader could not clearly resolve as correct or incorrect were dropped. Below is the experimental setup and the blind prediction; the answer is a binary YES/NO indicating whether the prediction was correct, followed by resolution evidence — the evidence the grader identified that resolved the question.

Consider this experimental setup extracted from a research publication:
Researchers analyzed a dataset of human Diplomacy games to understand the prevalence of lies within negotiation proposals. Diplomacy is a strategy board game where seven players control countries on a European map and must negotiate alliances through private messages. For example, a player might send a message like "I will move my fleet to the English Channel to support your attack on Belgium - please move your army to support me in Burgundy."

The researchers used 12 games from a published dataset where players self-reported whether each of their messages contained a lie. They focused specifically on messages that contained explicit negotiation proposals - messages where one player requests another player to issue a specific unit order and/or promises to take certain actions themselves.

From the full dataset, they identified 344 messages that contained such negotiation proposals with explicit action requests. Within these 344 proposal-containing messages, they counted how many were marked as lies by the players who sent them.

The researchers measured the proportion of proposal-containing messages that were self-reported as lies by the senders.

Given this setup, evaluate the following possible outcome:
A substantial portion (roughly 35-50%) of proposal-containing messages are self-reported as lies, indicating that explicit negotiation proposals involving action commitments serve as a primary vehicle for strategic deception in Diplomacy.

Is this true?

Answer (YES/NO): NO